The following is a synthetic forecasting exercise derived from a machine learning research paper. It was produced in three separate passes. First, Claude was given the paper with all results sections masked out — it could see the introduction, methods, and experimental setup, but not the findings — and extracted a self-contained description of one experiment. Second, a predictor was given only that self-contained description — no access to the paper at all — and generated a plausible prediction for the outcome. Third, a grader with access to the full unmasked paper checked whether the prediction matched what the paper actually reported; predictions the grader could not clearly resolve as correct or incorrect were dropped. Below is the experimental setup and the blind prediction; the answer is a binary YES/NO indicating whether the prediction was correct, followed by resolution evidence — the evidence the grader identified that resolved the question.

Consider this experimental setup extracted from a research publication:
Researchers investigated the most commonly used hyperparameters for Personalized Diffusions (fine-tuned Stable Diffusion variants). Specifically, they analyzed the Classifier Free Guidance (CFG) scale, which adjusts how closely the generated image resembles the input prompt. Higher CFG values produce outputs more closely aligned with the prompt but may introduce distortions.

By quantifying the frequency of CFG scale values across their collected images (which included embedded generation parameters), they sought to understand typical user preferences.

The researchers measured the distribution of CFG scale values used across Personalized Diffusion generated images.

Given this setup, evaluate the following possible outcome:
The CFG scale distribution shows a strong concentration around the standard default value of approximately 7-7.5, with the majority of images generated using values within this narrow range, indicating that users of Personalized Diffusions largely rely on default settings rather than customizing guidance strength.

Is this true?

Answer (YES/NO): YES